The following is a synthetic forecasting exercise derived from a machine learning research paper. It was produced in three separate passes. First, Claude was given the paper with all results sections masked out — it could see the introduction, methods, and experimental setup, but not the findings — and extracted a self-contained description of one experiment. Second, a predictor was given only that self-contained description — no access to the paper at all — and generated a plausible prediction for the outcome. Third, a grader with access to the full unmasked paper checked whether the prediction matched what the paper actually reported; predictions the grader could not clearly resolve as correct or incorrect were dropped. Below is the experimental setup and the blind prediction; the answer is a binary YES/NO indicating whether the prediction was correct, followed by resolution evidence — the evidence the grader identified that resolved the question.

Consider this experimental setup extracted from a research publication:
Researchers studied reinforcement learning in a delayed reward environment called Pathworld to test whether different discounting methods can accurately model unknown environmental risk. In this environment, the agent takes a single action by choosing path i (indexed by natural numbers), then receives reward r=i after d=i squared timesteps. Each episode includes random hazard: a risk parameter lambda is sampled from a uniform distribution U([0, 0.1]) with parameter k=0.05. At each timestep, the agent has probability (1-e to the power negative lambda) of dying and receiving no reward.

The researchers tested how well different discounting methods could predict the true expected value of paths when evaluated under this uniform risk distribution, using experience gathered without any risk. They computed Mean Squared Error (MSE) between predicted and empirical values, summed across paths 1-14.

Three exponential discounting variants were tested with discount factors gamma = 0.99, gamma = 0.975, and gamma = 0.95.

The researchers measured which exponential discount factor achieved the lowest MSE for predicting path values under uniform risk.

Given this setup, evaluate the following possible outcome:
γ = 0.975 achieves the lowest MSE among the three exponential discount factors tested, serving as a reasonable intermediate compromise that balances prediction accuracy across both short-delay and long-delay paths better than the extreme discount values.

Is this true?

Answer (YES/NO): YES